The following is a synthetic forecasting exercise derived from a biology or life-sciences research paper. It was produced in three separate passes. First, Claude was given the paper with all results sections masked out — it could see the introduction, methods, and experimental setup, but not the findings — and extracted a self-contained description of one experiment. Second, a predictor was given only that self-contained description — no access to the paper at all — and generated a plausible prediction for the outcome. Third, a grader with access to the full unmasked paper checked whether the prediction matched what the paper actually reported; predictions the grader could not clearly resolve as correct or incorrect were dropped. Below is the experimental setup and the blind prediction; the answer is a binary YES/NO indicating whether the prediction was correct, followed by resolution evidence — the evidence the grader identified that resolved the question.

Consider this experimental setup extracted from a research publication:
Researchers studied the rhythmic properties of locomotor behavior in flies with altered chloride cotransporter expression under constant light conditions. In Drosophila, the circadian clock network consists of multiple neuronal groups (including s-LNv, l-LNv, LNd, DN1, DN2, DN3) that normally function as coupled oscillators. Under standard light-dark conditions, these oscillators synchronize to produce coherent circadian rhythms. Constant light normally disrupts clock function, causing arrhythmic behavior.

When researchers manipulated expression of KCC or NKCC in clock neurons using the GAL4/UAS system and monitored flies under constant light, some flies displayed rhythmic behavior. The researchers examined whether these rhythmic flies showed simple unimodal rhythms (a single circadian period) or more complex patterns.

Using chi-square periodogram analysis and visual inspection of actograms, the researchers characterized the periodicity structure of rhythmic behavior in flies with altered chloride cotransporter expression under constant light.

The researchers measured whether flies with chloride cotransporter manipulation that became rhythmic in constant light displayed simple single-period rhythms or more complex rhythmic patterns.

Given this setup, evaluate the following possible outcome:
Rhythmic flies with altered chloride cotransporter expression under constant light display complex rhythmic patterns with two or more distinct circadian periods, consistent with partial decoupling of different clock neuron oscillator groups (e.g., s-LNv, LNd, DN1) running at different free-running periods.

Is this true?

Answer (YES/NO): NO